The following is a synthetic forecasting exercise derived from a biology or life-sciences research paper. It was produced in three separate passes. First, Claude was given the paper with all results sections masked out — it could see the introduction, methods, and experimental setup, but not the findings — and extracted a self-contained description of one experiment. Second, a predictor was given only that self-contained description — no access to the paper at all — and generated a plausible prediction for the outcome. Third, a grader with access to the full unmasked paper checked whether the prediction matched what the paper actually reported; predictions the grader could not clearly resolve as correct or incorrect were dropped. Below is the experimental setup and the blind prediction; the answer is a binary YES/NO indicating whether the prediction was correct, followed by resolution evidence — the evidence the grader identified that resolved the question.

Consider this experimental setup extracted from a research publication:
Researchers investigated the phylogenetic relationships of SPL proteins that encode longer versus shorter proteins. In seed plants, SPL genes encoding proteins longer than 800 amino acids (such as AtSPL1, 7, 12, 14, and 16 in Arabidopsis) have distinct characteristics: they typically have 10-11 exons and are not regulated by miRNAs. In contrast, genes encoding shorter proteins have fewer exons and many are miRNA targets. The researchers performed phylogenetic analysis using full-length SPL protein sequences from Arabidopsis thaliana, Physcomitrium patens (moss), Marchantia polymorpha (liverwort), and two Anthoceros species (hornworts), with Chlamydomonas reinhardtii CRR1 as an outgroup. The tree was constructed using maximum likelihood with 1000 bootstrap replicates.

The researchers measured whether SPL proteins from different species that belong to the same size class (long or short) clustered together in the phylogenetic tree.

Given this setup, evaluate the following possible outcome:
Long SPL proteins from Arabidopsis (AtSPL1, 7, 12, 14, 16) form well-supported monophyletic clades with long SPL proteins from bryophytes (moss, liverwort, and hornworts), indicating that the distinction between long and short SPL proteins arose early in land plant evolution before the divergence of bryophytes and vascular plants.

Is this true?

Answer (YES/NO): NO